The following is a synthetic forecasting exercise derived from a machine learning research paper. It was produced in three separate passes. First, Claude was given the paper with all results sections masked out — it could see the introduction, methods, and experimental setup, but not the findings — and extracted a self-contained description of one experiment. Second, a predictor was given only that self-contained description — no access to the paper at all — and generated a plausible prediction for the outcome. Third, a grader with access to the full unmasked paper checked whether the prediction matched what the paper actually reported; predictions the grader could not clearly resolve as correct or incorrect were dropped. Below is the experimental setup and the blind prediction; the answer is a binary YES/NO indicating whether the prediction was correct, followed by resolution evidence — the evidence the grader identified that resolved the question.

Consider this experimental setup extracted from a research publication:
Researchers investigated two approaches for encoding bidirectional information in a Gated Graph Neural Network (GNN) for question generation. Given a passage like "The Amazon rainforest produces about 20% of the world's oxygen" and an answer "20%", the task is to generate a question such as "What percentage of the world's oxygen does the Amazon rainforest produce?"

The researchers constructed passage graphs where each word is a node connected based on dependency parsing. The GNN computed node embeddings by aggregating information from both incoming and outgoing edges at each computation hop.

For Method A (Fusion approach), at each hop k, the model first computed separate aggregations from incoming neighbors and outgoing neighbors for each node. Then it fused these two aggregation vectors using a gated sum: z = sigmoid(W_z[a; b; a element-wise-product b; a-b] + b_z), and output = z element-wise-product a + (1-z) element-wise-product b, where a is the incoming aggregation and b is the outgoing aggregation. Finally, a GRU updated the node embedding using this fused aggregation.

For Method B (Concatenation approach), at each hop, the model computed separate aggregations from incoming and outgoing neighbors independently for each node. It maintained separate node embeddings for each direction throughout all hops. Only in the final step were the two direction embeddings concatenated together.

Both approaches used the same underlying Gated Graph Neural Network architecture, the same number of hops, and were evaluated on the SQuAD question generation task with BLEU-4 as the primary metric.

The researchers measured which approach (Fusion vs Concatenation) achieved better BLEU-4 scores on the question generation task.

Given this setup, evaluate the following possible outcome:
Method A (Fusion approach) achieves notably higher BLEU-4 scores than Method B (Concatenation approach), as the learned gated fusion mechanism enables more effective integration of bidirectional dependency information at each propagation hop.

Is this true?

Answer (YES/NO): YES